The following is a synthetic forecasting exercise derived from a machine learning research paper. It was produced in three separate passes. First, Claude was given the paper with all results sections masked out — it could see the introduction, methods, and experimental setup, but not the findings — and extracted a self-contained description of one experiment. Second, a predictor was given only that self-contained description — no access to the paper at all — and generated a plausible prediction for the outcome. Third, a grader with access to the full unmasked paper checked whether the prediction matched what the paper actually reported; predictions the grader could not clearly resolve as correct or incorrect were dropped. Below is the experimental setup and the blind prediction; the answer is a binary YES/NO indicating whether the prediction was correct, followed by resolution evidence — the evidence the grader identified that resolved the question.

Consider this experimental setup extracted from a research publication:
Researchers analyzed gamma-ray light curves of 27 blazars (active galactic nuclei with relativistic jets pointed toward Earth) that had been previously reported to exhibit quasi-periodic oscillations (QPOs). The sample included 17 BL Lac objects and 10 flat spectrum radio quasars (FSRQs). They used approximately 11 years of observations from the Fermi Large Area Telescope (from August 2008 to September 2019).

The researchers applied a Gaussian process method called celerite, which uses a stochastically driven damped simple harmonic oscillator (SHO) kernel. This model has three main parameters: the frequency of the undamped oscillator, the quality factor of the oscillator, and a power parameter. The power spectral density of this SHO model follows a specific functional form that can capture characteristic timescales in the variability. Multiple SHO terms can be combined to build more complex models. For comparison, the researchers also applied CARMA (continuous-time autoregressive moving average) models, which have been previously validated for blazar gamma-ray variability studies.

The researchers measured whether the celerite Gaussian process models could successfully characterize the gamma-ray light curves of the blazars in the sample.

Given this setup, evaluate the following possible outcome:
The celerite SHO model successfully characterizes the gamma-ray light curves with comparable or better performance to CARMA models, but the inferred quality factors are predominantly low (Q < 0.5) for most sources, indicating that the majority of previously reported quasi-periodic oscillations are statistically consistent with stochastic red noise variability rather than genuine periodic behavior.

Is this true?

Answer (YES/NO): NO